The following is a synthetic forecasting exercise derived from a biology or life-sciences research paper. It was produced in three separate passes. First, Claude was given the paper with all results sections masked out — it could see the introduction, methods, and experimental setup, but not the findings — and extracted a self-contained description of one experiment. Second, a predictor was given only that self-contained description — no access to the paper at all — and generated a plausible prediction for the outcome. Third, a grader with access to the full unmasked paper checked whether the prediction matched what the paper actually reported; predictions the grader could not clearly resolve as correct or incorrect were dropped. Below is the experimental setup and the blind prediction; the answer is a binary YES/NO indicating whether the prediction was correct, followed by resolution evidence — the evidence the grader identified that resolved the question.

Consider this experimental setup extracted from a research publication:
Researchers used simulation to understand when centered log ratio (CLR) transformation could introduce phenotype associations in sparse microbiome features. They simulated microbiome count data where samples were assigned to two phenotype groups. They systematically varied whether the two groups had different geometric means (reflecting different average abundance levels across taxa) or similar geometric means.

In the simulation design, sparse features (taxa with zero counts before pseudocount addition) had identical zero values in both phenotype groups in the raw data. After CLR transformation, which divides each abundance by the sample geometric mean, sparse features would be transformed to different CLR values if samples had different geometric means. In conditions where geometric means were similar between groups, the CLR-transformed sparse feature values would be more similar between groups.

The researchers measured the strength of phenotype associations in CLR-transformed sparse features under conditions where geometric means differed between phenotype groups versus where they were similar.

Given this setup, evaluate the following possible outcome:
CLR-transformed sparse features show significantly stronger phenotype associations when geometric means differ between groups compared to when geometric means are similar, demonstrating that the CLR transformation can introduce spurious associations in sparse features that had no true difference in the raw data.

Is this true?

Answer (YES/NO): YES